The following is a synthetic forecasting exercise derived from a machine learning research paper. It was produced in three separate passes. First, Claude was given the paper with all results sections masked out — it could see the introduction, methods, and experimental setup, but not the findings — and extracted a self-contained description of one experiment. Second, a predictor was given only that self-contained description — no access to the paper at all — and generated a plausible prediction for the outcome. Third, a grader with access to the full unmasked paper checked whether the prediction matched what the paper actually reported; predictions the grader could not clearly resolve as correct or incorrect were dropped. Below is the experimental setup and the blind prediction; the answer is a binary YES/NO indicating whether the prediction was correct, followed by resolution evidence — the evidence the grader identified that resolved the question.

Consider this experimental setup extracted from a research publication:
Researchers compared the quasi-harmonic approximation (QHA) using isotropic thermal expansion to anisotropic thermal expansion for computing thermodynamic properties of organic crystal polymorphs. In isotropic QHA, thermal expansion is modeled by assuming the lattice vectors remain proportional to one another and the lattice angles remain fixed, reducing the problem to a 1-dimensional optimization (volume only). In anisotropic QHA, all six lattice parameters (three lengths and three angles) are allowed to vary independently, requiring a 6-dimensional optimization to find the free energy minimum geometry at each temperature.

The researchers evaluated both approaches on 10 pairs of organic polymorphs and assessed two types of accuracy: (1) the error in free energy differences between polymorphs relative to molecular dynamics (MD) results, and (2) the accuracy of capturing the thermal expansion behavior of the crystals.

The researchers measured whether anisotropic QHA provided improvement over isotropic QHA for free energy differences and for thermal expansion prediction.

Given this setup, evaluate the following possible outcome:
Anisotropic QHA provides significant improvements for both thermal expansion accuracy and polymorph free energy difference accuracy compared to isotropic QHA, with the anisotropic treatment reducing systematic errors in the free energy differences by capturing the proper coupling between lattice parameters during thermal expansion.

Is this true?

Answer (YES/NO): NO